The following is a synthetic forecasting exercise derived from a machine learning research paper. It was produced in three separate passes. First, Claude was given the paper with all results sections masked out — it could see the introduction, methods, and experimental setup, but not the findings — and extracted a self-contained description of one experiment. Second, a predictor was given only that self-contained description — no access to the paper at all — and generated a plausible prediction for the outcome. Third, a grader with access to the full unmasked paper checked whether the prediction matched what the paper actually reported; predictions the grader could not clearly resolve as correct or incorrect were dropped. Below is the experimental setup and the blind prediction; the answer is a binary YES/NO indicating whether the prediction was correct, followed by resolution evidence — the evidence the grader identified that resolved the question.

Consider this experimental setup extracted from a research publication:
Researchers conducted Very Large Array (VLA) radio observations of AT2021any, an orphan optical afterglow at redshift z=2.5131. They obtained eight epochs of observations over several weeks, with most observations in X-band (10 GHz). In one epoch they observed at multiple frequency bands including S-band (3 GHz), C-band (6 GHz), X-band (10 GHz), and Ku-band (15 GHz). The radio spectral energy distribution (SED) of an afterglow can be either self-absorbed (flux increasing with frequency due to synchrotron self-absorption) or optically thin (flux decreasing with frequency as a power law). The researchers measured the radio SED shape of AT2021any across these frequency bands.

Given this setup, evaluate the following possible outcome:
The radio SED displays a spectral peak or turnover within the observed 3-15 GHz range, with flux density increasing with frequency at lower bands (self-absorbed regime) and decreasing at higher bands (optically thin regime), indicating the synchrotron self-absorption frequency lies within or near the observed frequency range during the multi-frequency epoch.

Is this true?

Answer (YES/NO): NO